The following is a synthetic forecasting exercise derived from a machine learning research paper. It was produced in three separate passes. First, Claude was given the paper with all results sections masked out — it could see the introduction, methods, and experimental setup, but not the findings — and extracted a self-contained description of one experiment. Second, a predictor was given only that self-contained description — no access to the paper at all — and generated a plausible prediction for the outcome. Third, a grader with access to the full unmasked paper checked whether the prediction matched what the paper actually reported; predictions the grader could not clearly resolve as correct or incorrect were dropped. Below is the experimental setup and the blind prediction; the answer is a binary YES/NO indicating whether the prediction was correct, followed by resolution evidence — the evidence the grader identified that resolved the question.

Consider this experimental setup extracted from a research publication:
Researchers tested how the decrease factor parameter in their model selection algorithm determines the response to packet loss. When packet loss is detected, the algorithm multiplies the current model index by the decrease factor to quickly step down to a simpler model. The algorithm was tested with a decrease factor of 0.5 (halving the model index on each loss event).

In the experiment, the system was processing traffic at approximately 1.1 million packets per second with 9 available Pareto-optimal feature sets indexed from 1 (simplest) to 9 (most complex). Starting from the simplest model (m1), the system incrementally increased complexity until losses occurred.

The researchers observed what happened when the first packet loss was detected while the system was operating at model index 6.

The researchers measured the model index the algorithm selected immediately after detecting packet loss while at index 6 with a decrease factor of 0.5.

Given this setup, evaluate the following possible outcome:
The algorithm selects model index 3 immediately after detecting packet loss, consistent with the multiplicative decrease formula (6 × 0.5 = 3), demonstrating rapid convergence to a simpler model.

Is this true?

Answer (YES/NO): YES